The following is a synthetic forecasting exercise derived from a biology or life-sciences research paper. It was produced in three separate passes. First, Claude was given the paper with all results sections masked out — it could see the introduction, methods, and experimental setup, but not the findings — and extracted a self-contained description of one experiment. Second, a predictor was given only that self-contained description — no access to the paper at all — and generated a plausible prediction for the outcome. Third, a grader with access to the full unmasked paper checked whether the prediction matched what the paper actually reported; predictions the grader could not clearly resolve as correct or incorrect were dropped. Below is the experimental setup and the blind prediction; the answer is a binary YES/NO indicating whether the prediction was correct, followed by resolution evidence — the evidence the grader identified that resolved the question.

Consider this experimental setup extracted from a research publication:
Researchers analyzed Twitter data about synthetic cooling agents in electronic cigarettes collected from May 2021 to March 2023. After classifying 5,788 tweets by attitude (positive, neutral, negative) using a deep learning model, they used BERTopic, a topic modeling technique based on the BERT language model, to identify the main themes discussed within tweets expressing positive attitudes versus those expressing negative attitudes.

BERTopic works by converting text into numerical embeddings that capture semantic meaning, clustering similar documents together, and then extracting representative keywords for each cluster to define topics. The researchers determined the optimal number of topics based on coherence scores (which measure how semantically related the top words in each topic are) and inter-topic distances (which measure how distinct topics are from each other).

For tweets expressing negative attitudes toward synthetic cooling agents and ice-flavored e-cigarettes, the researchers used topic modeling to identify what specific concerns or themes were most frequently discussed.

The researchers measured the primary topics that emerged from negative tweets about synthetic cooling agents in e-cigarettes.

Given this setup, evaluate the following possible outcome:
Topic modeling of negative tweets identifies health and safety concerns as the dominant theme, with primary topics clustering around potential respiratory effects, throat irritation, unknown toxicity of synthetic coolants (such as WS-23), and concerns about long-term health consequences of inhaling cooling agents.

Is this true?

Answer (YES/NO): NO